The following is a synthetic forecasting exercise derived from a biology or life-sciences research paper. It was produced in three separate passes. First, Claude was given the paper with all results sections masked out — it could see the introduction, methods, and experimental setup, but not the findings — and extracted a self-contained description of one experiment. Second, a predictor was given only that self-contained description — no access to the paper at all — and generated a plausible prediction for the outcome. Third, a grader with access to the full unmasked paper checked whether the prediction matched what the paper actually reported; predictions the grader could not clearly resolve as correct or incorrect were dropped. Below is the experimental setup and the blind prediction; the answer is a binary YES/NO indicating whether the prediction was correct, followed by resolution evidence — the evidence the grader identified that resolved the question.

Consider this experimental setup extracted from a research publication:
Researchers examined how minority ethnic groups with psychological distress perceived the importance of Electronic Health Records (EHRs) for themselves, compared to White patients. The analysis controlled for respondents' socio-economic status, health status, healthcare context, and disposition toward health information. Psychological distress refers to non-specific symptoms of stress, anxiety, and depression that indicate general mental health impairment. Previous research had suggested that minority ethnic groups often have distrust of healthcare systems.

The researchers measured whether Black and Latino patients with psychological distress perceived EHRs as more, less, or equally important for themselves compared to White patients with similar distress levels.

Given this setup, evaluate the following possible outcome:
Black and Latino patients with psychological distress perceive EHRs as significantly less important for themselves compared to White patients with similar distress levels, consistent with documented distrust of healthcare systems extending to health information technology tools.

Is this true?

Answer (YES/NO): NO